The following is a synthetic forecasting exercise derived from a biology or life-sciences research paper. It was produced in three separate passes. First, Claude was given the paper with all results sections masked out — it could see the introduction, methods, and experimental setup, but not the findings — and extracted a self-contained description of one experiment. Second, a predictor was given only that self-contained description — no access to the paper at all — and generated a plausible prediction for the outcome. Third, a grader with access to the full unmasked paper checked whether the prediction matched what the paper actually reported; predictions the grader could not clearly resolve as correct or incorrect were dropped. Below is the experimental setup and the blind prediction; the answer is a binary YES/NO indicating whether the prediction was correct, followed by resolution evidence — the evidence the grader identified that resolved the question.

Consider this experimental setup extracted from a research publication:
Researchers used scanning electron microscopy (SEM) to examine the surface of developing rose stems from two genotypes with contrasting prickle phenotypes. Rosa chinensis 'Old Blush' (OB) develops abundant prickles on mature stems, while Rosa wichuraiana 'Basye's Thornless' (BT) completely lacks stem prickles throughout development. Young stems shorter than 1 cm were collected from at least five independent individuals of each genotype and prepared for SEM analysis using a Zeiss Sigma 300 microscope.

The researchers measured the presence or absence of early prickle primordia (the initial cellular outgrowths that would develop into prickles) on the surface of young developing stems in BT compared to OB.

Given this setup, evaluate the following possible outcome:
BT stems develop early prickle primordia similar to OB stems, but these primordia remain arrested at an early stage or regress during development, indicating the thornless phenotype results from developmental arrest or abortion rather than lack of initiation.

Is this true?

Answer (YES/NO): NO